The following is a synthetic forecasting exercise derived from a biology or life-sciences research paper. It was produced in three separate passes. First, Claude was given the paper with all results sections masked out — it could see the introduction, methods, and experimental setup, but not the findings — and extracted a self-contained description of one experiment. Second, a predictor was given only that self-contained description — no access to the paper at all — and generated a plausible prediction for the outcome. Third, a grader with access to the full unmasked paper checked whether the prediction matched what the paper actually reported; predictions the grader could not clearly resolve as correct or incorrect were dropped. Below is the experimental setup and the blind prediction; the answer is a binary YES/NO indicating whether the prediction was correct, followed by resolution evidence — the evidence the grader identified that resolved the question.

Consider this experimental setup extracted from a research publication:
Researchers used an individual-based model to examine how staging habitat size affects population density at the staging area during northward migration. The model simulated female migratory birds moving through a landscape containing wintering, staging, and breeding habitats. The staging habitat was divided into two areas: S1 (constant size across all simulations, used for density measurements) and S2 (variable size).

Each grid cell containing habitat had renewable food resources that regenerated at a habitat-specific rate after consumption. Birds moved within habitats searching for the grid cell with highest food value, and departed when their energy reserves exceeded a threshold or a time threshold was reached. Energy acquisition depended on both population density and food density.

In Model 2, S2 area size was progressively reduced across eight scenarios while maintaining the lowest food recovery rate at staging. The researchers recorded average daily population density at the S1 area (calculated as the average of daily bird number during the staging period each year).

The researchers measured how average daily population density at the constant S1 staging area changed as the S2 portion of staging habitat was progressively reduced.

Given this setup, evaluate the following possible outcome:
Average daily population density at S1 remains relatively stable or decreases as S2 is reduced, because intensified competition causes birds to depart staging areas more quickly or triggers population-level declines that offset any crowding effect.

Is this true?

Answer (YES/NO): NO